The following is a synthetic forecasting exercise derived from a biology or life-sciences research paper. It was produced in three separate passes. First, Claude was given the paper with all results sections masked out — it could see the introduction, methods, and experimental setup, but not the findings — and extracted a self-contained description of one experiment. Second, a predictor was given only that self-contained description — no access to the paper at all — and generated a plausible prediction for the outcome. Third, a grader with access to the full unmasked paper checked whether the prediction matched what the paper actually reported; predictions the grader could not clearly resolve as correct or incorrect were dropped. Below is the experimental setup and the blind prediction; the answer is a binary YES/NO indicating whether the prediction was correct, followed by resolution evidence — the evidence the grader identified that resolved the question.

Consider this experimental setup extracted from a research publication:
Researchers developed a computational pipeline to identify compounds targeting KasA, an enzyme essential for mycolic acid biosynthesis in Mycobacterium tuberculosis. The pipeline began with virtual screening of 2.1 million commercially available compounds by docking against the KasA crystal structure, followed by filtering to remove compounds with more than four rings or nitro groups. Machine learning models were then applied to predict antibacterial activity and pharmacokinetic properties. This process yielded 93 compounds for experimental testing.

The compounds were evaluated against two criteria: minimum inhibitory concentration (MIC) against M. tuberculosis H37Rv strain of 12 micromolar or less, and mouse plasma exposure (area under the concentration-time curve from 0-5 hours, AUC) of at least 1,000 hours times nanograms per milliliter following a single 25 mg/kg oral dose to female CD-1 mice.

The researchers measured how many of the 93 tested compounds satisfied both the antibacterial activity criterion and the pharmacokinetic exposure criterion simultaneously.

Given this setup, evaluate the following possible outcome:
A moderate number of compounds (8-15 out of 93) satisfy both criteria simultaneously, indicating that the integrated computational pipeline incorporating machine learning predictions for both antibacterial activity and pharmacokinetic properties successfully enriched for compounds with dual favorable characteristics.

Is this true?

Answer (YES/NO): YES